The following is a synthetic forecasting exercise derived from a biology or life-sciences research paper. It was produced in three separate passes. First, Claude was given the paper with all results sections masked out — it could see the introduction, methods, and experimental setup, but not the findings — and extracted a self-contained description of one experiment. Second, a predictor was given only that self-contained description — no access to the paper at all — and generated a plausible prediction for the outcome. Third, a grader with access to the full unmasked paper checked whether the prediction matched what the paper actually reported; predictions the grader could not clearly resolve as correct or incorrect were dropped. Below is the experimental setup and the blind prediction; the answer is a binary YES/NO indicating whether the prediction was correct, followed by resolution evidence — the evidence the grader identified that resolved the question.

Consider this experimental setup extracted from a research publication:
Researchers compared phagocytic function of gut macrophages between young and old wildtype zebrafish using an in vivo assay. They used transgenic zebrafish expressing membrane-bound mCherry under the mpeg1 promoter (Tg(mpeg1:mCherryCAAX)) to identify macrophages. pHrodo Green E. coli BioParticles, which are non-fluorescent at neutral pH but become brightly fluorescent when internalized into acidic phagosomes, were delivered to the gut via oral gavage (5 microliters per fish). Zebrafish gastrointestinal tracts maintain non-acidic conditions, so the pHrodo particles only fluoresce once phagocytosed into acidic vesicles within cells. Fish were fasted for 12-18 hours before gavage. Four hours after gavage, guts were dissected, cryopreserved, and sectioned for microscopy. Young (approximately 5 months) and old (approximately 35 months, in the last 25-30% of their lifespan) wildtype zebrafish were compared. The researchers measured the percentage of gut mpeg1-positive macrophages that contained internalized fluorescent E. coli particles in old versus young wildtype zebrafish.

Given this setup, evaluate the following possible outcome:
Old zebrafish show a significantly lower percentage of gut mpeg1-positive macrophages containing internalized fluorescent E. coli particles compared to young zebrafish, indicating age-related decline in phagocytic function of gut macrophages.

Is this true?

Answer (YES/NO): NO